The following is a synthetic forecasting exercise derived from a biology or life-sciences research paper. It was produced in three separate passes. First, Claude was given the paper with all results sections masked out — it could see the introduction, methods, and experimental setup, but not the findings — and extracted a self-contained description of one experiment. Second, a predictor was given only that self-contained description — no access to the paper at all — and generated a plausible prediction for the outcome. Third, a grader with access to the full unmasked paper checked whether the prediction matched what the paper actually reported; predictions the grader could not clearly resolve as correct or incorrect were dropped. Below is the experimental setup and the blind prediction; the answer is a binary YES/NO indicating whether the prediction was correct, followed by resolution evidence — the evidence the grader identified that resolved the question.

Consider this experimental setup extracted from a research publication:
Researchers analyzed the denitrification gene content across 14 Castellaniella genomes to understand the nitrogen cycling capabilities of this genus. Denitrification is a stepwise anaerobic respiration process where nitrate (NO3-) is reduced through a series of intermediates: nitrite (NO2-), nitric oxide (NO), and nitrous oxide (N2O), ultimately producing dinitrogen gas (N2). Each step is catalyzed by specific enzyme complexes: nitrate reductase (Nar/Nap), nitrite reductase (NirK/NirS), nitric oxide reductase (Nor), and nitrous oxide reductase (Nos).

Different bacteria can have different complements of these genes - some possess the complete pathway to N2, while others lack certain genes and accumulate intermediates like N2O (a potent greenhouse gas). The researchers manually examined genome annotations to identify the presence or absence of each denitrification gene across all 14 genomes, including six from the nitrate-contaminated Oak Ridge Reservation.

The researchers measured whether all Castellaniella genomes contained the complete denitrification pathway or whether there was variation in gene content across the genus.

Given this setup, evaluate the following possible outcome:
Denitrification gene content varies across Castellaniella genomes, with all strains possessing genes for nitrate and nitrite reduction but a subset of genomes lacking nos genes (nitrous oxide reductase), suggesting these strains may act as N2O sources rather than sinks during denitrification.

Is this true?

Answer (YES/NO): NO